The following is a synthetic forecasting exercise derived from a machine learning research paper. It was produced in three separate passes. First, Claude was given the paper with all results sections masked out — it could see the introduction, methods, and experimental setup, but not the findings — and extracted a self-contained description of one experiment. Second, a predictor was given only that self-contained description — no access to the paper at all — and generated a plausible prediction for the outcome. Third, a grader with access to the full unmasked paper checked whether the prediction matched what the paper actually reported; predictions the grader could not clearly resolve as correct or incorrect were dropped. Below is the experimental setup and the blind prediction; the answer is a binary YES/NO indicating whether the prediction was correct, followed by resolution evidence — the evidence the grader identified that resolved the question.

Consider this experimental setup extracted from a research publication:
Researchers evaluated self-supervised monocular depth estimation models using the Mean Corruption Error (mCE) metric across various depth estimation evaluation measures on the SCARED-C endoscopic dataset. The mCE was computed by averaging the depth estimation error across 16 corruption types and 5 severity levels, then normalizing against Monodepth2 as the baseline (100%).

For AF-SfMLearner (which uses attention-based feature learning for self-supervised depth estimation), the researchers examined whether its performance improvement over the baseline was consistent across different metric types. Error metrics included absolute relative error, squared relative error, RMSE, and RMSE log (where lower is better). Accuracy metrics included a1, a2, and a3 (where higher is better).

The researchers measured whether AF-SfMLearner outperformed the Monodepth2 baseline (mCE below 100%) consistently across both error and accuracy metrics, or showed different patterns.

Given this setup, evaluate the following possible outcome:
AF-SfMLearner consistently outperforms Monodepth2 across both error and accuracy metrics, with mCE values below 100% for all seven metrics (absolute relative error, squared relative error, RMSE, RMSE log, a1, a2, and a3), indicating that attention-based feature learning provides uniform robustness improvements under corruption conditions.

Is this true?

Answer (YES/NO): NO